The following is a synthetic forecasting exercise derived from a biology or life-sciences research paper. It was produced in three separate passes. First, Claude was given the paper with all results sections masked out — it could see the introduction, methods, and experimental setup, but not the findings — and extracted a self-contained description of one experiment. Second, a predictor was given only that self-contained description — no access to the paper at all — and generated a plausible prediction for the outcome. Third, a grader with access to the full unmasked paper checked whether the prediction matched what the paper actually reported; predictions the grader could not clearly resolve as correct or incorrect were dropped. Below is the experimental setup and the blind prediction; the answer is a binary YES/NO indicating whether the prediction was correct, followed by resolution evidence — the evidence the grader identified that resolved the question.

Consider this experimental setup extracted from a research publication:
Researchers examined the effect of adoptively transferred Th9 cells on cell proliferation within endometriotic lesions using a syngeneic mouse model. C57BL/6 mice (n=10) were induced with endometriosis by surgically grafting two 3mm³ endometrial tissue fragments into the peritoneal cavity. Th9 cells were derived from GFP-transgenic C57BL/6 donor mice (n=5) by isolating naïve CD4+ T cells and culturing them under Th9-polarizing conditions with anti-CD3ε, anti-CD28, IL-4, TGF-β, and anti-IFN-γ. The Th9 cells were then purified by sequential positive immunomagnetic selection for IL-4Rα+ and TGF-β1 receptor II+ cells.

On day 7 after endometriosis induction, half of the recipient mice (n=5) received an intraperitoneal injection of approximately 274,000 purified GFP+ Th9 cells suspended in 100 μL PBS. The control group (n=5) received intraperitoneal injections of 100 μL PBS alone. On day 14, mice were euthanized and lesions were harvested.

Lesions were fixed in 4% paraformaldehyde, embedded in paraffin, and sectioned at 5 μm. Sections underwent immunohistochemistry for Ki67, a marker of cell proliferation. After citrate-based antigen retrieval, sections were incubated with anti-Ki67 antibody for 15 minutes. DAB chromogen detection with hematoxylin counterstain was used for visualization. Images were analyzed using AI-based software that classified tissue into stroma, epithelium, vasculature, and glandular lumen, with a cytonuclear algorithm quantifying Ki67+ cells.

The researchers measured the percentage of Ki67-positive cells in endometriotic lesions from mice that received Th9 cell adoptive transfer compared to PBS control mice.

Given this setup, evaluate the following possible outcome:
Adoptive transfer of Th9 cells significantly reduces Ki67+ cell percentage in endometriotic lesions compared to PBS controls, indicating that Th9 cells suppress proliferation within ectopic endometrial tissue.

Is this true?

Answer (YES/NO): YES